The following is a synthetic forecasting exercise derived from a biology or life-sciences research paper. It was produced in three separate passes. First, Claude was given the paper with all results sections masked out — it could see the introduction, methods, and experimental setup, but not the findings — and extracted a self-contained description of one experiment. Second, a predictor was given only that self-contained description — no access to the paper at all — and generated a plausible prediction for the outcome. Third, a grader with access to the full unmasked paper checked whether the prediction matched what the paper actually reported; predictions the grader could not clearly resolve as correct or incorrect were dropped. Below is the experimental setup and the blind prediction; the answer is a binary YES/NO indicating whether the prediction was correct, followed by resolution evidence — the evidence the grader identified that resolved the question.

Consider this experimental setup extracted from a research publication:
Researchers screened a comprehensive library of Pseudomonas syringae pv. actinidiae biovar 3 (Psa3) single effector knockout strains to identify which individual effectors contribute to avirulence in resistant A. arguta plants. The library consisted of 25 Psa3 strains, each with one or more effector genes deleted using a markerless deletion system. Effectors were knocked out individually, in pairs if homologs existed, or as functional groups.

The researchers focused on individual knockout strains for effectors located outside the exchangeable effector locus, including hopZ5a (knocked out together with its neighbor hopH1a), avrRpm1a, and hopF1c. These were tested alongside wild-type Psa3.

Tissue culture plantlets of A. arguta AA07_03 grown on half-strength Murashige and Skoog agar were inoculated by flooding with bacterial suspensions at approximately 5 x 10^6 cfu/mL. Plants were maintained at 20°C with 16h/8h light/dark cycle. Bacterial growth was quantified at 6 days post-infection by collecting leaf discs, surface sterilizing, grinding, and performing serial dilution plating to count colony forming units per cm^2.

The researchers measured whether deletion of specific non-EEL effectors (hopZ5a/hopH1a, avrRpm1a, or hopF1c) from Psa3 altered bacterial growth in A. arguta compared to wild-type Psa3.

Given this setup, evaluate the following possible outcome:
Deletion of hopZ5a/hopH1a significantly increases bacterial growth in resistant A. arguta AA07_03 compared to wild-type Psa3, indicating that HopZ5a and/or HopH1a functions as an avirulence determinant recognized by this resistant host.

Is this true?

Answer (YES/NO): YES